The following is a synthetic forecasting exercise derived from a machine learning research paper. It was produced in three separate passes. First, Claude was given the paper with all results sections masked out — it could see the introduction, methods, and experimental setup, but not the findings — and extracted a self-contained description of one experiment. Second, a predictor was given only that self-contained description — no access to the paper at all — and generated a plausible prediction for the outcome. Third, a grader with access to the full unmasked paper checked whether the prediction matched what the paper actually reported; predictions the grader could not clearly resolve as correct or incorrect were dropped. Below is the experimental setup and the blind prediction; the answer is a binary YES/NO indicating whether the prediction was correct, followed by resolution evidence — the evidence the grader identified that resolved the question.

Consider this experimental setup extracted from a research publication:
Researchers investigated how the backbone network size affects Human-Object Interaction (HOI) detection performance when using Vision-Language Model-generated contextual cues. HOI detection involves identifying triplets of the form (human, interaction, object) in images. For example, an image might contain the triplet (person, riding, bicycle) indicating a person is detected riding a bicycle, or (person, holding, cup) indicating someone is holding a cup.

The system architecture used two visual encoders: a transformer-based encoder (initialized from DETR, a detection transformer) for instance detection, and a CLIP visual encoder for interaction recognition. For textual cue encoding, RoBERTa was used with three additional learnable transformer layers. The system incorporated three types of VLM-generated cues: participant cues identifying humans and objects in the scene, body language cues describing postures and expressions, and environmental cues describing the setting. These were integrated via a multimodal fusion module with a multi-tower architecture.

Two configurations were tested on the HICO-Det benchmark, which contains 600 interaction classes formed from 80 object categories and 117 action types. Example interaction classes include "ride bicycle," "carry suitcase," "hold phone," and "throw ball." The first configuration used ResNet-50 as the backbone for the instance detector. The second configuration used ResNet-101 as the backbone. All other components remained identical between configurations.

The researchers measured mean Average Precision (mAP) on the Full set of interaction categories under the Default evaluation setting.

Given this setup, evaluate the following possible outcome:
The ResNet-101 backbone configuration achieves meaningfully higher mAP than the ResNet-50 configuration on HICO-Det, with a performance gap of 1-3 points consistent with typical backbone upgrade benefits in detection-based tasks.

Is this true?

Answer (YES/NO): NO